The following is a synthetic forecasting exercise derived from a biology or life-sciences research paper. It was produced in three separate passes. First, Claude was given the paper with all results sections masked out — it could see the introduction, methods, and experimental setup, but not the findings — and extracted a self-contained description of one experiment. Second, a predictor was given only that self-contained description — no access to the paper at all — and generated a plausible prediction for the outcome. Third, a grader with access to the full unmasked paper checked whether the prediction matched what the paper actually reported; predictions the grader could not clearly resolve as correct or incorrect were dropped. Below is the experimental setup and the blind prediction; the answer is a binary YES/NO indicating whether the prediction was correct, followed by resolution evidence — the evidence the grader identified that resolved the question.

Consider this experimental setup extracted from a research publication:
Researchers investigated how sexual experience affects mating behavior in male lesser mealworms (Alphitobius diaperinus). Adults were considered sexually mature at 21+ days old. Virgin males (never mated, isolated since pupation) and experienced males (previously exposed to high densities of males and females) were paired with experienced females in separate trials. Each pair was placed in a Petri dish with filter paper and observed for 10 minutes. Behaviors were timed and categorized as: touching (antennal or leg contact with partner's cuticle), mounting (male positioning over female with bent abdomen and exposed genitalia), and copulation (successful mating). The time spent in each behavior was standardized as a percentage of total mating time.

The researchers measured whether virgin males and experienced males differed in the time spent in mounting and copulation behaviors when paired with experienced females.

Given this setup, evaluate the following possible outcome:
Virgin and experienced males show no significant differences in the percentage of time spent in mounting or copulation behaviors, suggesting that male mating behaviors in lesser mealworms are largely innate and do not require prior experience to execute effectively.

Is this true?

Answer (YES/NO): NO